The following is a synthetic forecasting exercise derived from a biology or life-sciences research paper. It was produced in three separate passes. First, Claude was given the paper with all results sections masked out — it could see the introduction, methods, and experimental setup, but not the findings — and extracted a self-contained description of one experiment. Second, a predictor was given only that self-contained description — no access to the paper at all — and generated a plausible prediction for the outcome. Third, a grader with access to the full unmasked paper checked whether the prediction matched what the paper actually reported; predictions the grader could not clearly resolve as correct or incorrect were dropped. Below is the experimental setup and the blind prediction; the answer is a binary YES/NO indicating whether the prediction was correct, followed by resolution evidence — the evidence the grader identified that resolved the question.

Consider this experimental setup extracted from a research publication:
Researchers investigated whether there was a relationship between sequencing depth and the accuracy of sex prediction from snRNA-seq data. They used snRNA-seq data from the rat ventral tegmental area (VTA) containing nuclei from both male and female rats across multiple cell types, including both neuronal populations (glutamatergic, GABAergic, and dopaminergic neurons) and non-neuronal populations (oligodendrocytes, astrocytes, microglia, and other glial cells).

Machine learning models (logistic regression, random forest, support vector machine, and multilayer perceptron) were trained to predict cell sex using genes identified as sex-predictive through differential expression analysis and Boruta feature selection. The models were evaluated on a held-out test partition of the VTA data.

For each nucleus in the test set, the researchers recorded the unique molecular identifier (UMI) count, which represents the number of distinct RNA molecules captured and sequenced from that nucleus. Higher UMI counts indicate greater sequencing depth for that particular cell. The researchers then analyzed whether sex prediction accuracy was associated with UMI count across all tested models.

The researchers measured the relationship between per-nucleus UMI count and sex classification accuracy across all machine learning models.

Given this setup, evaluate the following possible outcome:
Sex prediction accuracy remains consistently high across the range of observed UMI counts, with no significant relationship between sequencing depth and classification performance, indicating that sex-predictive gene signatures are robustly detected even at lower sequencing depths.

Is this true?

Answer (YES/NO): NO